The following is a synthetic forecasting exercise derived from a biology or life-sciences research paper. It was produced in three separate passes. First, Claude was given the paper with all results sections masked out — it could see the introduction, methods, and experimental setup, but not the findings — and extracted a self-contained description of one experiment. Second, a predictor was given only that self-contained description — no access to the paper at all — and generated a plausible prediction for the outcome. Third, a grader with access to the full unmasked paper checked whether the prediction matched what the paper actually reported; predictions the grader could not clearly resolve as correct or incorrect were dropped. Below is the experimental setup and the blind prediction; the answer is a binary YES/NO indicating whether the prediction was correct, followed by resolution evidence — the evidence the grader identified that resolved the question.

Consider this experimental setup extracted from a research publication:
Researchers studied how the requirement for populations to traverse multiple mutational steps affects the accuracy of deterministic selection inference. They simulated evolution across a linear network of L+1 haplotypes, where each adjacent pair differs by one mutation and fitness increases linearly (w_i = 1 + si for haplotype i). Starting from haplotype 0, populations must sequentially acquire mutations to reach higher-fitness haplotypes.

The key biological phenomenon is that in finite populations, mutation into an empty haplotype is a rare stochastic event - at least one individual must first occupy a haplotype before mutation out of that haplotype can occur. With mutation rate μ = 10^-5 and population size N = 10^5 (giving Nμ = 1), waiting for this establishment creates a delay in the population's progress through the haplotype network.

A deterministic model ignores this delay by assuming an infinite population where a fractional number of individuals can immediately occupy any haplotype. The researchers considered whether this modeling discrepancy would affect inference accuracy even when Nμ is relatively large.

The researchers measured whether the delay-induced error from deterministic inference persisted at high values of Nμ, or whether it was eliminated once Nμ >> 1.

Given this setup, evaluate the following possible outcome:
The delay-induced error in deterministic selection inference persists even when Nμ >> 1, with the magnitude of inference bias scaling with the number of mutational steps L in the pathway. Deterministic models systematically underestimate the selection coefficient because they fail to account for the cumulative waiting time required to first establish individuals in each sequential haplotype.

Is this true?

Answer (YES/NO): YES